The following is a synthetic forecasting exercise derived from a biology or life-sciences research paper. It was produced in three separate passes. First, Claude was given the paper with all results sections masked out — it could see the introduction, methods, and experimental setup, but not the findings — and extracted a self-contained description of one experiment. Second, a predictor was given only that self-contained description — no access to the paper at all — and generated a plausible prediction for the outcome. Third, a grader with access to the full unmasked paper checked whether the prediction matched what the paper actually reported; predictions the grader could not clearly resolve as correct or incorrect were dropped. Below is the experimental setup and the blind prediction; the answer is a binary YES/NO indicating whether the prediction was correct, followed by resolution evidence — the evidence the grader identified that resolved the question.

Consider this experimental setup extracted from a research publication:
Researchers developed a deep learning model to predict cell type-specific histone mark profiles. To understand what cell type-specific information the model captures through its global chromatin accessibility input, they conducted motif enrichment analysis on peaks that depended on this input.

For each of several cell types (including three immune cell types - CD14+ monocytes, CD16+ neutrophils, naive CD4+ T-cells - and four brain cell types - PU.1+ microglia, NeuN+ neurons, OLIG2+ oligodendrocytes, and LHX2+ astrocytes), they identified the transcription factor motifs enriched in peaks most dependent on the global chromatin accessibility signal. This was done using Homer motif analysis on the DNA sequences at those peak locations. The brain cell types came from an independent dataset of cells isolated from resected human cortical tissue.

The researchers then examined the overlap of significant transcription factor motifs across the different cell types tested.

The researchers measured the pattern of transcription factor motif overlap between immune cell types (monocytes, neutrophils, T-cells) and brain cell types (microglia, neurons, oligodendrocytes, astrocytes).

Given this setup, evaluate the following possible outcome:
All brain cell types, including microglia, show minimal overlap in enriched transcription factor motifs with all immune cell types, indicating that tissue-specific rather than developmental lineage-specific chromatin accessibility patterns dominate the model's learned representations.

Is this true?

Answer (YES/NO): NO